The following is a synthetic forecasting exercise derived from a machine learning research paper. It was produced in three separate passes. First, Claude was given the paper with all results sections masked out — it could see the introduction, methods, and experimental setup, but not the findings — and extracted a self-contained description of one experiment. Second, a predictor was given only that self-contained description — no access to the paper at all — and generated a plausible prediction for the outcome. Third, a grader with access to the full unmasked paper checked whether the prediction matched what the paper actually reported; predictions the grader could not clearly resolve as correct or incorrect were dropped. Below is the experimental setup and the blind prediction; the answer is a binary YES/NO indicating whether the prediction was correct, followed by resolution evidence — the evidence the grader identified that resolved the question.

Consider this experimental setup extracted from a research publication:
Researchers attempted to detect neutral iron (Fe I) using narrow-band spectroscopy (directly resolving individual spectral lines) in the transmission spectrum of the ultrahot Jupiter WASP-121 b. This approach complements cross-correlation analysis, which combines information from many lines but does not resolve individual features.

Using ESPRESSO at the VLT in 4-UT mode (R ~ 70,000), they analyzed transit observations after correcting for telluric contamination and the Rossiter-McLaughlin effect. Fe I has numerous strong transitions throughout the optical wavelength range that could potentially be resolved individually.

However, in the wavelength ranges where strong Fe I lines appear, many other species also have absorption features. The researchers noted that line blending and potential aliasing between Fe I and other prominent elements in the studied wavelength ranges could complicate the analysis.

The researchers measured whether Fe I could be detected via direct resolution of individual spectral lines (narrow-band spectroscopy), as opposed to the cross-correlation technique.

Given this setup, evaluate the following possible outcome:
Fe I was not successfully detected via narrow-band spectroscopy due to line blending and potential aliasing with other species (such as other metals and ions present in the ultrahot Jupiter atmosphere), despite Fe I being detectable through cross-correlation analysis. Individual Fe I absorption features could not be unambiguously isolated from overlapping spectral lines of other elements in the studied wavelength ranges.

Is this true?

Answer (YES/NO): YES